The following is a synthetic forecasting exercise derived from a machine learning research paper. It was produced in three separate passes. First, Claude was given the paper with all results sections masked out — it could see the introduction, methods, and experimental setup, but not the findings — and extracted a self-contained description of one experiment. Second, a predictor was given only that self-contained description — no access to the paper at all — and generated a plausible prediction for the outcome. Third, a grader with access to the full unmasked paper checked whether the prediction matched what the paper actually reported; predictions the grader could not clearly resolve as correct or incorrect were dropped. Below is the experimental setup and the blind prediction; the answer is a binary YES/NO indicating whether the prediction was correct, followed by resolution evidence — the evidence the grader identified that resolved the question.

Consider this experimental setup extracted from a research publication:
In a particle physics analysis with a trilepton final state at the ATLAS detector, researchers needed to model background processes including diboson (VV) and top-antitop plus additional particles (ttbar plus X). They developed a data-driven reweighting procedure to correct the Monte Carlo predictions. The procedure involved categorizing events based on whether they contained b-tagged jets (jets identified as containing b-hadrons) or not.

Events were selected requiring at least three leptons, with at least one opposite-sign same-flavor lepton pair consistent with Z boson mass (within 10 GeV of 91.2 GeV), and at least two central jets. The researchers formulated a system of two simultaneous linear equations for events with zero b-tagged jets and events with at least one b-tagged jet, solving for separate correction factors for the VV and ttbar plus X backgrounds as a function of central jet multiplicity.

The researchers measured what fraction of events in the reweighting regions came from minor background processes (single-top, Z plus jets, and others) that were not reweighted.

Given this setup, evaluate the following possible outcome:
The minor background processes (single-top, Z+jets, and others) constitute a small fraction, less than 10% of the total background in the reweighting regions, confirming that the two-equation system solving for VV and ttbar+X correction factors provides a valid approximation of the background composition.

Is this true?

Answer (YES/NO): NO